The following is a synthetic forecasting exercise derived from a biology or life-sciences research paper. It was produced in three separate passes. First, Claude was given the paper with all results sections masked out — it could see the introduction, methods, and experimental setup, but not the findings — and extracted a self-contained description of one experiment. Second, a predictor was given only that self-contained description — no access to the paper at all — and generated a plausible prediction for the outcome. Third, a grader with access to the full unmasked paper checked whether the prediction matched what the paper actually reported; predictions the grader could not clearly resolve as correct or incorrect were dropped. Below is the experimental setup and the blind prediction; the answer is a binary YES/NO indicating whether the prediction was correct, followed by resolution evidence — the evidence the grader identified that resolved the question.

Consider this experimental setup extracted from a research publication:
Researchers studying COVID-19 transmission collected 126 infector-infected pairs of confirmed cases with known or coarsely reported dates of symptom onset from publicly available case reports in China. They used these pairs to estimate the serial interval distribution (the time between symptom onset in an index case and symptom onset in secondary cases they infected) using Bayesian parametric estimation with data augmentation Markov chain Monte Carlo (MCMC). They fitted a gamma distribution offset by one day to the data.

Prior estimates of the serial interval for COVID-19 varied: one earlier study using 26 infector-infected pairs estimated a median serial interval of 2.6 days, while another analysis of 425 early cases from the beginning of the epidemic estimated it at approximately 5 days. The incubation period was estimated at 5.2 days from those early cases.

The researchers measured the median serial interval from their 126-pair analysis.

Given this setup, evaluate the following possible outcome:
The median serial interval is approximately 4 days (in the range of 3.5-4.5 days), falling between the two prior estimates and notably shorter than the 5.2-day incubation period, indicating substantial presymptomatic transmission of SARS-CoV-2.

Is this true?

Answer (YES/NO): YES